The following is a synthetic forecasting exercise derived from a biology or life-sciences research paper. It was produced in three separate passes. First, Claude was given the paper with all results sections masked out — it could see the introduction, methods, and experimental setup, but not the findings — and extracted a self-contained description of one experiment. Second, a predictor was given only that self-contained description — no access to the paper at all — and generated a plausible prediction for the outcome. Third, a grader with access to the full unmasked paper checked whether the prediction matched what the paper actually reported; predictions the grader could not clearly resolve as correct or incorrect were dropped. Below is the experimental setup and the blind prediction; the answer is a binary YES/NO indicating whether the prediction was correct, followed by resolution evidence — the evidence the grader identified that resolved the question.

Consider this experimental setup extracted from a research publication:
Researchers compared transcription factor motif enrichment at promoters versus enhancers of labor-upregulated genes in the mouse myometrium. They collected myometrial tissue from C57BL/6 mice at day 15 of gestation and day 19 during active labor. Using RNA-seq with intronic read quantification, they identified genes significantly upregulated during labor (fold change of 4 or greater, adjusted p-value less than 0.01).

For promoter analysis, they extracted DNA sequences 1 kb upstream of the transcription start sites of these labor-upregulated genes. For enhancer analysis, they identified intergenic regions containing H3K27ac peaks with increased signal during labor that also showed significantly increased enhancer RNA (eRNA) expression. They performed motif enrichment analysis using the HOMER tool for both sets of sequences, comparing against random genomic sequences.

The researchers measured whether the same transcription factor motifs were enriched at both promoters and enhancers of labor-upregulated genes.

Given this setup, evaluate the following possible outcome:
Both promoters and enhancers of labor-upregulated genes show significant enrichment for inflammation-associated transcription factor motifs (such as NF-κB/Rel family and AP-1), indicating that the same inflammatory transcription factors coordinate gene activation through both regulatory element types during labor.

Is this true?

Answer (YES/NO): YES